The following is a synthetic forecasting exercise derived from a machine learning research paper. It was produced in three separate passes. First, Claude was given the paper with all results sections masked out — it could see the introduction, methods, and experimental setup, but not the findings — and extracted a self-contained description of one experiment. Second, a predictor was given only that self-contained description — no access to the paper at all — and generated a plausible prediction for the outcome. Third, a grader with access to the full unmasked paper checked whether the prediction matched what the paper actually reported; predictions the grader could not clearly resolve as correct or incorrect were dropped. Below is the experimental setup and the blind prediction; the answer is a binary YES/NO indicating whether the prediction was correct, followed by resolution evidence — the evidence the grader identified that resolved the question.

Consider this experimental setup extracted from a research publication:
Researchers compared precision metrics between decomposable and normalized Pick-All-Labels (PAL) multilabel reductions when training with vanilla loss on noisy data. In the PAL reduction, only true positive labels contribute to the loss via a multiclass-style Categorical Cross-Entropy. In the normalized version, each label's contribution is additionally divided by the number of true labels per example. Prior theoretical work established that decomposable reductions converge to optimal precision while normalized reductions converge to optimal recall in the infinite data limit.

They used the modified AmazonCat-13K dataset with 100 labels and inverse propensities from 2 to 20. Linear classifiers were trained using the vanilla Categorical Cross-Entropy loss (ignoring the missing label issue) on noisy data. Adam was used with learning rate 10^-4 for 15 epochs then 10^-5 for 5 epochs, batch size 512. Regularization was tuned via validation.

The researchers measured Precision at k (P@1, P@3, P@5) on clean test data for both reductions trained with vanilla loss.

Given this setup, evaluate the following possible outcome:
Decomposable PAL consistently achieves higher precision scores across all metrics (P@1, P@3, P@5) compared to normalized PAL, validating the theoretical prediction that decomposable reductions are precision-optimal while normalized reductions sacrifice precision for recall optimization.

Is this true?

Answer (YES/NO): NO